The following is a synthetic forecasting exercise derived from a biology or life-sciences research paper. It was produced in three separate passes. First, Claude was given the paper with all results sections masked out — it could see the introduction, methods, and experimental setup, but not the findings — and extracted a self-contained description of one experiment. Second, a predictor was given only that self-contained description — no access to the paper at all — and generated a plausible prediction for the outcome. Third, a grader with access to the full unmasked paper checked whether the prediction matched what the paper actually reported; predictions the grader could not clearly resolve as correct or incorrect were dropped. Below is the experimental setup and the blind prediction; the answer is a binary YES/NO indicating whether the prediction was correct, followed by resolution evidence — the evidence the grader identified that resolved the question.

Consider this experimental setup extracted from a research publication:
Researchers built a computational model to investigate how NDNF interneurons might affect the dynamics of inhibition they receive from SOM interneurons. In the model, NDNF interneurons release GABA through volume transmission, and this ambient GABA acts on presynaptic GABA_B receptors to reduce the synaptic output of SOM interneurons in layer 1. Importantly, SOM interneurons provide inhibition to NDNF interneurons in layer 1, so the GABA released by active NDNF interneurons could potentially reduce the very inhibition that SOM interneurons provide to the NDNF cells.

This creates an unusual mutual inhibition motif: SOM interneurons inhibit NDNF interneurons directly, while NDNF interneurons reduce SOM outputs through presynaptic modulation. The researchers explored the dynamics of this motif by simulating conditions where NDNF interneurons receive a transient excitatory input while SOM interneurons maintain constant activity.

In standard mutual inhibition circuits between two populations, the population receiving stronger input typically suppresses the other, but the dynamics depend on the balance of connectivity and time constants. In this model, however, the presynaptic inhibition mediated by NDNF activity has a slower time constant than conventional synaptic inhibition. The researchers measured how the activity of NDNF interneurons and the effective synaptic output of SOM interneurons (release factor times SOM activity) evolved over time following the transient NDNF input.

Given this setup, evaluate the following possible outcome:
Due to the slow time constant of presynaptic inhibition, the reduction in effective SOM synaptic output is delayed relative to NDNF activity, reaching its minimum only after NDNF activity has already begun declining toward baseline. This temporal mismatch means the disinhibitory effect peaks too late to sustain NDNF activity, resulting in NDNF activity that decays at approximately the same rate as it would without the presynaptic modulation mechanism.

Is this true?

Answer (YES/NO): NO